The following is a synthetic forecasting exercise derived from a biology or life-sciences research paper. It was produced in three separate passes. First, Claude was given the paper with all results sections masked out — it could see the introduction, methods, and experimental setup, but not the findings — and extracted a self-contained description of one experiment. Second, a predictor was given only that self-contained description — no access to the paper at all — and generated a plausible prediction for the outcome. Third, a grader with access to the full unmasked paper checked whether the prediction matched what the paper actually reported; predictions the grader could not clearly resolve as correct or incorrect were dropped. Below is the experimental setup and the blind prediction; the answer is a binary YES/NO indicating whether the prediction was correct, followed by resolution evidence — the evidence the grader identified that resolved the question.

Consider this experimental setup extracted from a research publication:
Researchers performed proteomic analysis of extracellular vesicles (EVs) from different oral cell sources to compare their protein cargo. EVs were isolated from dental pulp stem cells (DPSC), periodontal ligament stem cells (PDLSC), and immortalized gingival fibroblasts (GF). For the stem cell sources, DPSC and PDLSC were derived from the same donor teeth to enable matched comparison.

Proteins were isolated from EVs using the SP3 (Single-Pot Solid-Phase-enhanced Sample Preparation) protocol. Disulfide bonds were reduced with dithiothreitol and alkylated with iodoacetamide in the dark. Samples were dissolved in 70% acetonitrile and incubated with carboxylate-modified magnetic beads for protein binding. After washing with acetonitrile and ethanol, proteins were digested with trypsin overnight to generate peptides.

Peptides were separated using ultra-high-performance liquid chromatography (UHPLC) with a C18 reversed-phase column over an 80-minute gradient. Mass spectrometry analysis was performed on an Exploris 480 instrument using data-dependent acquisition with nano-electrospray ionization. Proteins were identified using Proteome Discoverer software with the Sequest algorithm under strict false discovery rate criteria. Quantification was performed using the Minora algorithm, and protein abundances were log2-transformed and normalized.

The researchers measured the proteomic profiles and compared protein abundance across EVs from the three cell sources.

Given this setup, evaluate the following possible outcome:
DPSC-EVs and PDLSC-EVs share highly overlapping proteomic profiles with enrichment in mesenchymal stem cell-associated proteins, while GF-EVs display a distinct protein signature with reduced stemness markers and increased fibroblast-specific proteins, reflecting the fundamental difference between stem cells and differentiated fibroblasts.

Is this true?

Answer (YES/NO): NO